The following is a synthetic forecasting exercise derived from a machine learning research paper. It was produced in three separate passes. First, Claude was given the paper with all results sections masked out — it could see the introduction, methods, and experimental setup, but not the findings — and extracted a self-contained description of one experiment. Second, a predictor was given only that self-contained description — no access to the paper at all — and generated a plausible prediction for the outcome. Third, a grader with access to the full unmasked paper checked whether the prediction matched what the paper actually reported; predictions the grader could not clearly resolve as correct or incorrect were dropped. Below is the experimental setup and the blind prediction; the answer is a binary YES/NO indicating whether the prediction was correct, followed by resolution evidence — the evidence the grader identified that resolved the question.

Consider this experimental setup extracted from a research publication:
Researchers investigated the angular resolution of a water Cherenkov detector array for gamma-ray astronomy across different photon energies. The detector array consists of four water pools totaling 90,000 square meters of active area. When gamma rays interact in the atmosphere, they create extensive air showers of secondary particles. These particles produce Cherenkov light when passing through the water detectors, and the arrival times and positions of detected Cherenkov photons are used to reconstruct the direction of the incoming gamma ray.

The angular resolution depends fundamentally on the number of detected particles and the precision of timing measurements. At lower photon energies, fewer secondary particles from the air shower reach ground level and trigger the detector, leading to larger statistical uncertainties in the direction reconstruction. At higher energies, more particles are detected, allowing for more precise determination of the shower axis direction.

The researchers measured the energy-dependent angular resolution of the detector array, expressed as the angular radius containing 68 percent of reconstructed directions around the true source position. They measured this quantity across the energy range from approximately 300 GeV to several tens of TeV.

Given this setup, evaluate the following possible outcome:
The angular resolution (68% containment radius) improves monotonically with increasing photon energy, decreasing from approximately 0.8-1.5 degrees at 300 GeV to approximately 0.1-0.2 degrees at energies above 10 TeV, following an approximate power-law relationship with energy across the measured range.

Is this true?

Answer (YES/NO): NO